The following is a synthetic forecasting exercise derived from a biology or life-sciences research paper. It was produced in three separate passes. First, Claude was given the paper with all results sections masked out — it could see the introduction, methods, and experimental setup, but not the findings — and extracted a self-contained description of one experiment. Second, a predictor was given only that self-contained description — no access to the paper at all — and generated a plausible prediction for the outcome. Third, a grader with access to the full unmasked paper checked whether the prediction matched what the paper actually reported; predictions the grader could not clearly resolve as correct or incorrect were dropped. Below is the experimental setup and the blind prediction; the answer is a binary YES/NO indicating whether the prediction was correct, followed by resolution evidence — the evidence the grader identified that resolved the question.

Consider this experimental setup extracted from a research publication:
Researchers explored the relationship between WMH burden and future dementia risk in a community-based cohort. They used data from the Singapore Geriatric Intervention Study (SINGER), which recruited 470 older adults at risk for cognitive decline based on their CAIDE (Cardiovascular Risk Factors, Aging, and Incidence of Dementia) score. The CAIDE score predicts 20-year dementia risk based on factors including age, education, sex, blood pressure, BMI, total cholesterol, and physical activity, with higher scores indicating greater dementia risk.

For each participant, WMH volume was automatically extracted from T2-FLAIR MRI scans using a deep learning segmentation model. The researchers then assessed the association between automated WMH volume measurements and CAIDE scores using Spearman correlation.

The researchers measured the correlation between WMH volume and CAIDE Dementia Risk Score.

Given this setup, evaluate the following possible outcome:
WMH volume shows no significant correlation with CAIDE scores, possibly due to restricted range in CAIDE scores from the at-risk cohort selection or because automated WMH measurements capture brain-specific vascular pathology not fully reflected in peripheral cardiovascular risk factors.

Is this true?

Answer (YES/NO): NO